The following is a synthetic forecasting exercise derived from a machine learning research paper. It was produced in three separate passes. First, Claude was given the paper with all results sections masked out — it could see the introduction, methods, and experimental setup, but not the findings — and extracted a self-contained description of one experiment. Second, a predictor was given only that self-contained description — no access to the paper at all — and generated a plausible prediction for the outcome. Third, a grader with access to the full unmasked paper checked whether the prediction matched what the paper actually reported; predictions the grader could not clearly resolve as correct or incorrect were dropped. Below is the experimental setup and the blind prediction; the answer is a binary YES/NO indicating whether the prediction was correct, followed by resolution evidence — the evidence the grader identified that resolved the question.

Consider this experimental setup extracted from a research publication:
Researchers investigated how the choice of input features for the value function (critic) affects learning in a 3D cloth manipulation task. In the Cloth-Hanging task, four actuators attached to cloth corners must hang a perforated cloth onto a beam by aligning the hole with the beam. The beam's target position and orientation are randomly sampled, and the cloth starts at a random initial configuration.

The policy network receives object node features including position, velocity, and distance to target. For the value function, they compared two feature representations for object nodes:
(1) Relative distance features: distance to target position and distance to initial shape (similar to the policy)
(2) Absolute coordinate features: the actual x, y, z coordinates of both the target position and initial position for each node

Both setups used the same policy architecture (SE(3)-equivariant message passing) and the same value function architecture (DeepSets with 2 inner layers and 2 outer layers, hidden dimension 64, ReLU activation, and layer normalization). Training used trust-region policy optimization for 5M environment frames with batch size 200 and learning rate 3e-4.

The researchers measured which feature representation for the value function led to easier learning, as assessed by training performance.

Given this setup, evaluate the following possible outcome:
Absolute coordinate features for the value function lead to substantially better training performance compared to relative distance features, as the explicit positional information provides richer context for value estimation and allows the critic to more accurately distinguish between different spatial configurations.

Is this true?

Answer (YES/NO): YES